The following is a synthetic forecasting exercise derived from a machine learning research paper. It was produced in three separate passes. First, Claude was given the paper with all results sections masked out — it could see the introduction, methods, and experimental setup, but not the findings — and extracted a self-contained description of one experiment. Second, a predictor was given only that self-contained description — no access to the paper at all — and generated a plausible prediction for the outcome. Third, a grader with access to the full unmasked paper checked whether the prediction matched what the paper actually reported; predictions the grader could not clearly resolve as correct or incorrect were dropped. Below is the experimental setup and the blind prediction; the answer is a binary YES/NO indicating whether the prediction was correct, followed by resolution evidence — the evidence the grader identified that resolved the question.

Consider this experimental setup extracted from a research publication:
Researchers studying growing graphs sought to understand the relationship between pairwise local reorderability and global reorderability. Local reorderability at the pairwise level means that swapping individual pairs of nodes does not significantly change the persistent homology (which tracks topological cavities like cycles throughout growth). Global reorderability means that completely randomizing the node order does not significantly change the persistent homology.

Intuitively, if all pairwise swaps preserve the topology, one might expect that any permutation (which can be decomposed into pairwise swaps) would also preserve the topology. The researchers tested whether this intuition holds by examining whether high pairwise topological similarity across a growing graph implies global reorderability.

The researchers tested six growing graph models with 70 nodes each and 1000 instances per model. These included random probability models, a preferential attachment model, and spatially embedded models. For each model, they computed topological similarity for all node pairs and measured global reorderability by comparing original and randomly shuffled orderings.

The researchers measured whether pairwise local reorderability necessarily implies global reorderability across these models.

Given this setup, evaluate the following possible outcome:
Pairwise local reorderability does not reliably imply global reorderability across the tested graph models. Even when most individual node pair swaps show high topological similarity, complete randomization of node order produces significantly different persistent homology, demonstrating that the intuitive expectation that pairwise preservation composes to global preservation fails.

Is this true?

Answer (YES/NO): YES